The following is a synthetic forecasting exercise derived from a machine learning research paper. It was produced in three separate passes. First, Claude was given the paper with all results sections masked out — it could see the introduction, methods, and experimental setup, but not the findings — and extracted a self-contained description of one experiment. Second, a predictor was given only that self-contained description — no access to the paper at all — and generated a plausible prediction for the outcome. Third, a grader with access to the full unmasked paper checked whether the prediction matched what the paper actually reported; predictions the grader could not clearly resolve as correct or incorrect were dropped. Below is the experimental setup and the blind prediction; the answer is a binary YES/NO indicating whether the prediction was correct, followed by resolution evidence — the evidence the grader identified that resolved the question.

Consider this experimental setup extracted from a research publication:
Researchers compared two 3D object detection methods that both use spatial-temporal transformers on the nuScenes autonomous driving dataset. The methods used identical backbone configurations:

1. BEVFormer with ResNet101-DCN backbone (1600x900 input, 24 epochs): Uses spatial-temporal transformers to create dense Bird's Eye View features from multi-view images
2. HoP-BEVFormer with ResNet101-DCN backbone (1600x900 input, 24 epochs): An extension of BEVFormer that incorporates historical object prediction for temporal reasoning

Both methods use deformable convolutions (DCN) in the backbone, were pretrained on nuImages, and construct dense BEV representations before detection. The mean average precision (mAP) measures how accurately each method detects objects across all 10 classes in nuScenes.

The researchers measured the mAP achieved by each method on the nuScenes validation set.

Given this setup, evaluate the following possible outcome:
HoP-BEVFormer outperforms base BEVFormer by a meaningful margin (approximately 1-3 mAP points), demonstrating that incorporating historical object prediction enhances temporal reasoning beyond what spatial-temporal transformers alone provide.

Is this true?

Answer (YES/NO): NO